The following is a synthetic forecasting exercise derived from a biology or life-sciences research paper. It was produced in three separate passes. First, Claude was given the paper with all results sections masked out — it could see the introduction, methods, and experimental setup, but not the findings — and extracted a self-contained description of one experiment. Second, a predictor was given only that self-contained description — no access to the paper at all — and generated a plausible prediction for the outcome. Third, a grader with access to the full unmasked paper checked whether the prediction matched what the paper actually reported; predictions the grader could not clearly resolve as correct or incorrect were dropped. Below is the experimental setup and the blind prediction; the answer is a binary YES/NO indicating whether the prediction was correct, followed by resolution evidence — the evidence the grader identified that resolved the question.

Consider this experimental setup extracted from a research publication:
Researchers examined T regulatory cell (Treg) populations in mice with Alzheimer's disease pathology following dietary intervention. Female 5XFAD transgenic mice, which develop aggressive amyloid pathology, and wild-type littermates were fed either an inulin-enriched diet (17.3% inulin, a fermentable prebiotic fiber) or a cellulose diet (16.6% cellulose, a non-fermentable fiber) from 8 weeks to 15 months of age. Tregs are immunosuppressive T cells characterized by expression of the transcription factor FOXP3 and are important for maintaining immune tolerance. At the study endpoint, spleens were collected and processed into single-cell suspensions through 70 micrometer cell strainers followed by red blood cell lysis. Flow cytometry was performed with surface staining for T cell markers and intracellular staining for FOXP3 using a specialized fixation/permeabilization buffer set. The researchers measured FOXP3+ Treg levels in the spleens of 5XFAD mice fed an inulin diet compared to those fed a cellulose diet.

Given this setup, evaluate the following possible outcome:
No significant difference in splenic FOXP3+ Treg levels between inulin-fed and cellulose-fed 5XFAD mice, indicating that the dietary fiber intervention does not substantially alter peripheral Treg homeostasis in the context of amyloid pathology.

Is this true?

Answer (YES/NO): NO